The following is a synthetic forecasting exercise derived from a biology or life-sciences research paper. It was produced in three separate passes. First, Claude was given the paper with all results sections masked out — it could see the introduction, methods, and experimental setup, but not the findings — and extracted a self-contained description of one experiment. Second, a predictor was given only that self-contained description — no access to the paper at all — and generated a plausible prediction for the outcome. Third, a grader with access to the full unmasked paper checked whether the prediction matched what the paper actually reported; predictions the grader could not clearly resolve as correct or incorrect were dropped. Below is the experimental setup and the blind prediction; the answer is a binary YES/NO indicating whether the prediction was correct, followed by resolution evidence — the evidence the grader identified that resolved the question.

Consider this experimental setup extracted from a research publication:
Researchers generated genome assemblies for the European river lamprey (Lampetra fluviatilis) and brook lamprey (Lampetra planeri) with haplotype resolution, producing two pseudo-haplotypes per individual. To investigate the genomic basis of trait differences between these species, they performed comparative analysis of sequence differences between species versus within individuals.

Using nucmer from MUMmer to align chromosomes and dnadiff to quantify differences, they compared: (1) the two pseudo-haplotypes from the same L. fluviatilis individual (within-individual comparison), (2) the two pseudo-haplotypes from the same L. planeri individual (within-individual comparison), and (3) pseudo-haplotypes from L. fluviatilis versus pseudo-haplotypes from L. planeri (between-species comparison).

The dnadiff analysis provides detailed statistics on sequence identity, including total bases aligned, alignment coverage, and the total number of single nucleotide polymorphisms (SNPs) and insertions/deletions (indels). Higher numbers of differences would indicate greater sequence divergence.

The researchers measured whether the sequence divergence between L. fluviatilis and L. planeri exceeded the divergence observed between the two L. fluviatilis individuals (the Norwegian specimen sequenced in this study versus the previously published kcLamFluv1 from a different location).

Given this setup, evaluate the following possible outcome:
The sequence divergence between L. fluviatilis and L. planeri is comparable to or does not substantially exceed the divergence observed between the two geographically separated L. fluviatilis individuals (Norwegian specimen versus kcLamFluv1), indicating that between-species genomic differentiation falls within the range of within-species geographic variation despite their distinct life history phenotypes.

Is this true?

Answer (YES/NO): YES